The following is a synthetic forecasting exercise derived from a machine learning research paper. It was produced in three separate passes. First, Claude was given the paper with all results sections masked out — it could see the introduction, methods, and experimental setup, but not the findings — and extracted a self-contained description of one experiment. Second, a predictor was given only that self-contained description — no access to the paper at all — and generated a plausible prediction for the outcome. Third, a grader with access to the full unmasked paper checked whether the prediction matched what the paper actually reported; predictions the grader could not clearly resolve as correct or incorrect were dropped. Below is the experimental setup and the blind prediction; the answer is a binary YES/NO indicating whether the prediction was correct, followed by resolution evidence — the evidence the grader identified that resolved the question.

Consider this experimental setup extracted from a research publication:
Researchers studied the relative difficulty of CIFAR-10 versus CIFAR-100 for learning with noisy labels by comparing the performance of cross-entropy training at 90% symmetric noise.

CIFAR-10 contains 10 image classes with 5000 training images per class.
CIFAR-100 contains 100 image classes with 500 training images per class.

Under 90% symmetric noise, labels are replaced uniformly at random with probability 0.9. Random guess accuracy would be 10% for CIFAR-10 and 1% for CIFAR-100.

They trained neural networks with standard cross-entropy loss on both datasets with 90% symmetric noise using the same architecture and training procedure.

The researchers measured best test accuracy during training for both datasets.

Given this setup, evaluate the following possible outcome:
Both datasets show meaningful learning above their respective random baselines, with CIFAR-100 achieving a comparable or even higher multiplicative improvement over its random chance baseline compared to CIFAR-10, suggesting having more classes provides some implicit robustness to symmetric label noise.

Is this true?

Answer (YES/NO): YES